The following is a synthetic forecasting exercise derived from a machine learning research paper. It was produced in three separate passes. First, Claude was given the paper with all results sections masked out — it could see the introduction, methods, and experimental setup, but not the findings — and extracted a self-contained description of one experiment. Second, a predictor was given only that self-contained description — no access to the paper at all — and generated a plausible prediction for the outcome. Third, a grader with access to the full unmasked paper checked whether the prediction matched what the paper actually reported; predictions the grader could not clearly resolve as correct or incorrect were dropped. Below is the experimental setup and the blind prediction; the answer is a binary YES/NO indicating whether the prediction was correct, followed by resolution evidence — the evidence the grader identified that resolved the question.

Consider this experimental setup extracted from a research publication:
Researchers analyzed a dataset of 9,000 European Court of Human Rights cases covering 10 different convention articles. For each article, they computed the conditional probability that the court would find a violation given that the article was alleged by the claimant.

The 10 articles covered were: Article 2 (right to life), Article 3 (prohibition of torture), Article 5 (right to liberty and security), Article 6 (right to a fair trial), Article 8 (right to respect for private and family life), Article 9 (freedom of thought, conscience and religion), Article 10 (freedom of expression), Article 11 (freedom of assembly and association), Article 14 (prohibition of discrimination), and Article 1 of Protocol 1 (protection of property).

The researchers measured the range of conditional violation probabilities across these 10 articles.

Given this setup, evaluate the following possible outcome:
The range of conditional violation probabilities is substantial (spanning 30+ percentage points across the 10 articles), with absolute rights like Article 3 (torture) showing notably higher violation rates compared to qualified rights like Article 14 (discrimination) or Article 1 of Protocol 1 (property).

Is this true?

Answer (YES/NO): NO